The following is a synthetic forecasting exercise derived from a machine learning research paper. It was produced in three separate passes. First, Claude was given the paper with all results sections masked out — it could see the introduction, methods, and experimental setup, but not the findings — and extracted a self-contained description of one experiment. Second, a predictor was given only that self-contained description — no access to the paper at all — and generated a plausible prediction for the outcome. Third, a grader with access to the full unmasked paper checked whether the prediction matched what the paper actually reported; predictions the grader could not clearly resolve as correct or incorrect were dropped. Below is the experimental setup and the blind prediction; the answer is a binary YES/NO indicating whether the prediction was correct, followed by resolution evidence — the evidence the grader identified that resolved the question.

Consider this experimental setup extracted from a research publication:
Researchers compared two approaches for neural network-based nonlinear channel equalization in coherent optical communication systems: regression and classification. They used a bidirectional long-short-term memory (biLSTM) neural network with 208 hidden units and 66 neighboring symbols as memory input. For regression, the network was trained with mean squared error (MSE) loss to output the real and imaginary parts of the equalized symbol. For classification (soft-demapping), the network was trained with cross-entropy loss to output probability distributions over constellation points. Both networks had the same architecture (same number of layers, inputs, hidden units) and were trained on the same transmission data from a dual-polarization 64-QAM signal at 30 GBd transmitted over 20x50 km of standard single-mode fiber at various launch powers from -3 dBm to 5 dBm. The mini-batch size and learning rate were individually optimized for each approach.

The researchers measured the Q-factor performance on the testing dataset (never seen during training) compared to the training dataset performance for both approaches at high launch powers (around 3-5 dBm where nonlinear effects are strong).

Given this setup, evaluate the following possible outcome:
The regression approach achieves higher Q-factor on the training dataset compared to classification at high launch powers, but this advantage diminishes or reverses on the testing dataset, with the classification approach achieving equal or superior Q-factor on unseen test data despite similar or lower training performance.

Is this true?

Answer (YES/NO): NO